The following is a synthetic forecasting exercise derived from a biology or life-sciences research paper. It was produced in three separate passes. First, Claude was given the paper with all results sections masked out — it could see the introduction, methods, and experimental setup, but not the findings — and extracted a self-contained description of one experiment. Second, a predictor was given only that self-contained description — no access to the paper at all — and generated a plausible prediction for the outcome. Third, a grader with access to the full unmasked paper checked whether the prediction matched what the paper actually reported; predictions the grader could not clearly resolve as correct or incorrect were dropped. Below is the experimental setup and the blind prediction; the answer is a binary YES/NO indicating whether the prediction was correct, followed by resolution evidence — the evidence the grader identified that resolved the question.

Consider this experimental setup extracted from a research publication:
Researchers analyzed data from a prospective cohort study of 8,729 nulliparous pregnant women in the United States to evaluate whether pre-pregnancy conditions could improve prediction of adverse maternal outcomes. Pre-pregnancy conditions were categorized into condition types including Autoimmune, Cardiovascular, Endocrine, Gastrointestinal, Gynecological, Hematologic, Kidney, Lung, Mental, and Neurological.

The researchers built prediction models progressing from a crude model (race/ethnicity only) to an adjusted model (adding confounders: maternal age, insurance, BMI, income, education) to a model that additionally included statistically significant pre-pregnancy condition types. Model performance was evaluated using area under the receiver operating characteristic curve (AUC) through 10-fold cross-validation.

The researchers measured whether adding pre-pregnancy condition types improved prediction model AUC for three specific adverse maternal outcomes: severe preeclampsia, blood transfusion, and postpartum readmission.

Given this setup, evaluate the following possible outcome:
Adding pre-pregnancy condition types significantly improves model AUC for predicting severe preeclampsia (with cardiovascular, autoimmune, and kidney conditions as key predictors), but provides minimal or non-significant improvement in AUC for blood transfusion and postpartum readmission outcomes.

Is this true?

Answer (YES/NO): NO